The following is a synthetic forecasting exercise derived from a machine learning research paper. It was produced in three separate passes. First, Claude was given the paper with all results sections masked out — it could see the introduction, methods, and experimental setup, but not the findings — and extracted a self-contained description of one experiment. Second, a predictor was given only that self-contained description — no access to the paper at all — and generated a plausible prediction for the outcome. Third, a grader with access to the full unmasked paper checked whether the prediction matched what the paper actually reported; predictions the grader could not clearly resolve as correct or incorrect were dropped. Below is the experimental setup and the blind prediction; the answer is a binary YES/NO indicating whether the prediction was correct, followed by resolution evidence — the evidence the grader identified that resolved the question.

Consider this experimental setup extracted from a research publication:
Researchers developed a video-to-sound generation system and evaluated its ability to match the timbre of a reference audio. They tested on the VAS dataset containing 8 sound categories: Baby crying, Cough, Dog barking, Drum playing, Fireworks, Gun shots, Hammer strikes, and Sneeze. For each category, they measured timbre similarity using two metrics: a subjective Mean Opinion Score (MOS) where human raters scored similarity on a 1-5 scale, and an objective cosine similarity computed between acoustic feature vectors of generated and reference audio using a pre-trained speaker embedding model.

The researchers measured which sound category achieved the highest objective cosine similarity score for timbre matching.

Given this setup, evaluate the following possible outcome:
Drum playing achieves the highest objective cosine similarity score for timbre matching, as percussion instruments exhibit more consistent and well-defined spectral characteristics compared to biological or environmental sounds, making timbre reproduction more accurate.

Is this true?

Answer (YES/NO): NO